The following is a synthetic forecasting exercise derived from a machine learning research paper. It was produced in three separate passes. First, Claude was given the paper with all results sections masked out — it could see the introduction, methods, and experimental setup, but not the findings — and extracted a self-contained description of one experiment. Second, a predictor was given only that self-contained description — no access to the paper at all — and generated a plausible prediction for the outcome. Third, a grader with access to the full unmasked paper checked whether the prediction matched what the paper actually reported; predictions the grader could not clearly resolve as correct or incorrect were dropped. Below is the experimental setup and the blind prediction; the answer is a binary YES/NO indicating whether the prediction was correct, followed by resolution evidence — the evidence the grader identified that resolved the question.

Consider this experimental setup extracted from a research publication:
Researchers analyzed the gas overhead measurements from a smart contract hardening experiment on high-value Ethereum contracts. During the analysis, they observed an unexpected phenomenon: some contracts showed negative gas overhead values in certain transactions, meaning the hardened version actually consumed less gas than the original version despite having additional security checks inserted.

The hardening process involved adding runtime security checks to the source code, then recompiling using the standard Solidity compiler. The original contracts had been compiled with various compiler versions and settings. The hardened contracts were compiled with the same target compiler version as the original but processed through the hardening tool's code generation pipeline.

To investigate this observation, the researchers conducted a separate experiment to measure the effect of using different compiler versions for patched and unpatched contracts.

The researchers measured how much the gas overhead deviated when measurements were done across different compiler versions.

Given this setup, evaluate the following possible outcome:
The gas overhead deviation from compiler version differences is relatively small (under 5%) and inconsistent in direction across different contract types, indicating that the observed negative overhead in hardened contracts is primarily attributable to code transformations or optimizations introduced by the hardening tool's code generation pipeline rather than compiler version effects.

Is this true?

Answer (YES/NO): NO